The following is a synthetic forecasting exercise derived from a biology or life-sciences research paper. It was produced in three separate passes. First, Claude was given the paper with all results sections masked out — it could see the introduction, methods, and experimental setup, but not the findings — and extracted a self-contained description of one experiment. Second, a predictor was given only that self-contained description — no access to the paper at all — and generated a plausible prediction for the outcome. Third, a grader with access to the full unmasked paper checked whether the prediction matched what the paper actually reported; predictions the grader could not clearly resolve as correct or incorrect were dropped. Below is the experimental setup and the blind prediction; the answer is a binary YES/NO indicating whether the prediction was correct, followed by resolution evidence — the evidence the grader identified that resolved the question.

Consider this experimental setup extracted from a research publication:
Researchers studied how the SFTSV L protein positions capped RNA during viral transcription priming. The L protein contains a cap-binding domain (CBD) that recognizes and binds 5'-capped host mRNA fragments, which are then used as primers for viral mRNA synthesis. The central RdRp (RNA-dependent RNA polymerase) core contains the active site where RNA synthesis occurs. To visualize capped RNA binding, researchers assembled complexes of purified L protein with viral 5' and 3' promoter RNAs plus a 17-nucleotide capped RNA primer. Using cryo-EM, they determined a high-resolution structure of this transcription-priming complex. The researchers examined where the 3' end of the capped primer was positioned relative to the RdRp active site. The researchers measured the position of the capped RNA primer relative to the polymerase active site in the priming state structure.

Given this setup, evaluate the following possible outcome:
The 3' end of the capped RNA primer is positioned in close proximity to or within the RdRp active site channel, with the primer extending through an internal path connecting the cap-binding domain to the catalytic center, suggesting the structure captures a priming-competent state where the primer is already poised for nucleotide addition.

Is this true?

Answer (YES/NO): YES